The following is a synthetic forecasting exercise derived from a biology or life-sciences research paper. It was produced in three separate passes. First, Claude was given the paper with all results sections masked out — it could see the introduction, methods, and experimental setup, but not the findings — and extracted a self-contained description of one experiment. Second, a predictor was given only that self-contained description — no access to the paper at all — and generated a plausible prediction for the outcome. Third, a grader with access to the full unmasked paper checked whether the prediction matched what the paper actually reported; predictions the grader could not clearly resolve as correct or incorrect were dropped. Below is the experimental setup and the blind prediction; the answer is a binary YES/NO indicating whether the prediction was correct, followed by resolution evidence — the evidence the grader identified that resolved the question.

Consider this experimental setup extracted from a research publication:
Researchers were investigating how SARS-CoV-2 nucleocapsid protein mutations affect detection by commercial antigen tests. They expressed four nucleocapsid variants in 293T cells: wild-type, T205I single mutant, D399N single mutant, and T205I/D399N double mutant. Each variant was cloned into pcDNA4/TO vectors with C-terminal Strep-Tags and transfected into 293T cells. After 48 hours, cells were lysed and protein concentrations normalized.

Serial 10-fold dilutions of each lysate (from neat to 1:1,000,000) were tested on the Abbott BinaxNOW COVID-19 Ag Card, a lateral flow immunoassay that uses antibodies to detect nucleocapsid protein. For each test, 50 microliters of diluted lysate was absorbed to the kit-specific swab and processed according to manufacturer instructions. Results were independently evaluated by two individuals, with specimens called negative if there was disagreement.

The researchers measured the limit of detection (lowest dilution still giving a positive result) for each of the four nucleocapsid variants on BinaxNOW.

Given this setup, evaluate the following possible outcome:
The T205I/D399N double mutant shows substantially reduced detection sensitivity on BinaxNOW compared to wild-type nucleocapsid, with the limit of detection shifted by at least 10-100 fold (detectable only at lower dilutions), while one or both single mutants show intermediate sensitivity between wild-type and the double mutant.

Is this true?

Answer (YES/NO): NO